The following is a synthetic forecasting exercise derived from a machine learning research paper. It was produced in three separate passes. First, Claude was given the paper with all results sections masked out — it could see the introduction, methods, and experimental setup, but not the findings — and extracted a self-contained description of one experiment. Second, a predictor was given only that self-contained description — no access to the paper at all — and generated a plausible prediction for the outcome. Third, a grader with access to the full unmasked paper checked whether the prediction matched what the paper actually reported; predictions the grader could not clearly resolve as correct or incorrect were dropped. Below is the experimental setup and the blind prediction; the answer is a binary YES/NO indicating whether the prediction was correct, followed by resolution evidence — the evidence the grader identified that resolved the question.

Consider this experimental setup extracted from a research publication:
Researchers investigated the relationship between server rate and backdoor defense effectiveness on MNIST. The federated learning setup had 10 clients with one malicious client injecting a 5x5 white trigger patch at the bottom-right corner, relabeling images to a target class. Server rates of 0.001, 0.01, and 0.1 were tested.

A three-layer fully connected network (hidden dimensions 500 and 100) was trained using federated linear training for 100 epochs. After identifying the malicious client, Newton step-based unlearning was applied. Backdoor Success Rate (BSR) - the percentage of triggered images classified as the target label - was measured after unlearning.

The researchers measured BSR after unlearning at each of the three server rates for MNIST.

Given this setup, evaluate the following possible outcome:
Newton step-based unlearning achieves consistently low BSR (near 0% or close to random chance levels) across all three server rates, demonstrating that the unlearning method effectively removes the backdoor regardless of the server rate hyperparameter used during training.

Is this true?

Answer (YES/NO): NO